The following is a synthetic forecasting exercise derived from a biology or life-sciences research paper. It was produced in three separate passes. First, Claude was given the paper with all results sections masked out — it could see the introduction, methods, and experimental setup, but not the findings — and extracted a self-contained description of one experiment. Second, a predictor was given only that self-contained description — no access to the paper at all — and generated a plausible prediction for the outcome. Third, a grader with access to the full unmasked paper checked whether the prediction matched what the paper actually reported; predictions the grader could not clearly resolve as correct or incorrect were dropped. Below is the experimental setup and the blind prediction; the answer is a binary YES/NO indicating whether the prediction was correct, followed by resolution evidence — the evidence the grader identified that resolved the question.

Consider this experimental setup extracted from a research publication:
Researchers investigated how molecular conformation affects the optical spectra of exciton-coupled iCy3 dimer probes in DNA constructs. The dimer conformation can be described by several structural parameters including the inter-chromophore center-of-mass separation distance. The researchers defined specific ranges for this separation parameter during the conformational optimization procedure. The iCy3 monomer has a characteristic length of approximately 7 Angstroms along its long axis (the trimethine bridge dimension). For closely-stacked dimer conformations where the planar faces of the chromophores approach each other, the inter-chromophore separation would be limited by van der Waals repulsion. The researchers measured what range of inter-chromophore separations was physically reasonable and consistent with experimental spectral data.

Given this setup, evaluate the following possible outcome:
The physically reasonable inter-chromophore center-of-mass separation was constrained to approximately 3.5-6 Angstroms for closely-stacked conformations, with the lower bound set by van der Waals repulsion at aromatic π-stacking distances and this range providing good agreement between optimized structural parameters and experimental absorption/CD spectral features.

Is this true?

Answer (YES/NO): NO